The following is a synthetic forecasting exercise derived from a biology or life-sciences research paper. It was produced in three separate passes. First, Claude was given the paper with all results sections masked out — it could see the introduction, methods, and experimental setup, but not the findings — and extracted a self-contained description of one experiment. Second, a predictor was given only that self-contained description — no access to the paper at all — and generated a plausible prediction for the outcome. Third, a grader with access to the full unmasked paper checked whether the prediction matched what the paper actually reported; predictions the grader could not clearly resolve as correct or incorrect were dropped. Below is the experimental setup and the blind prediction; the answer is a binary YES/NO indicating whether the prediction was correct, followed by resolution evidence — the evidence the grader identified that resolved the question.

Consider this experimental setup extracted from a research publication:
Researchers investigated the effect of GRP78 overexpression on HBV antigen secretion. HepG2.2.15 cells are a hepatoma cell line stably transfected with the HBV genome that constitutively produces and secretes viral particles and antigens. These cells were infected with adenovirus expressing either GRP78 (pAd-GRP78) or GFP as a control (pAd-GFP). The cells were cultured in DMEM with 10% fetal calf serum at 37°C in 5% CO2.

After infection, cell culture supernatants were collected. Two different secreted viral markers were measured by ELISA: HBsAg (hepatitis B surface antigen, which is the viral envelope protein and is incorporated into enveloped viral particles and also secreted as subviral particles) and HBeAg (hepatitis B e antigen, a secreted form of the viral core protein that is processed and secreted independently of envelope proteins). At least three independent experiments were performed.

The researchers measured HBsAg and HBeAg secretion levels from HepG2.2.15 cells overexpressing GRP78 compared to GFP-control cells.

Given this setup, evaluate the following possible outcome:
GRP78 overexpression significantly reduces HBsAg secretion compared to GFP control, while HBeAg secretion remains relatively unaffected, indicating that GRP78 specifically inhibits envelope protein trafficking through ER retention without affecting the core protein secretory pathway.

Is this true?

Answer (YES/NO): NO